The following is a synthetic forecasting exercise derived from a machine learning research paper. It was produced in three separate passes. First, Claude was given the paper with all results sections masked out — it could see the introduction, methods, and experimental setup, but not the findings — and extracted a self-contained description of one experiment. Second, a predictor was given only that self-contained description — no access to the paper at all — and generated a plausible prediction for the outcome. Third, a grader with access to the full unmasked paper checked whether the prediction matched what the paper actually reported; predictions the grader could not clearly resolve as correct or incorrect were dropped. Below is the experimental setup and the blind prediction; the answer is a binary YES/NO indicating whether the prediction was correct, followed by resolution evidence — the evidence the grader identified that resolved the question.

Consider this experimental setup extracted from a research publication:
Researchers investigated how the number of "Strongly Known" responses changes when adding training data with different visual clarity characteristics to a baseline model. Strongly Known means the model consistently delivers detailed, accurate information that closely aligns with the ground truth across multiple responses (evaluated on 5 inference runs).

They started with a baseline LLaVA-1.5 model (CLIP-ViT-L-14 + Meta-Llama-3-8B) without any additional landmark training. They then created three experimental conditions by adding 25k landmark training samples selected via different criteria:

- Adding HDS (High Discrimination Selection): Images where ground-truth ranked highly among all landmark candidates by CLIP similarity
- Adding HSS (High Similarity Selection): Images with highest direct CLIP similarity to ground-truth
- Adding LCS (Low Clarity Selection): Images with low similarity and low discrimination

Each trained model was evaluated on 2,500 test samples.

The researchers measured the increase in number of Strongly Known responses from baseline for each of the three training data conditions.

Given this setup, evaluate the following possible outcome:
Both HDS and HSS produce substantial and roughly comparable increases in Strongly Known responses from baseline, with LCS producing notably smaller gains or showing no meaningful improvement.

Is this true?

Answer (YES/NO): NO